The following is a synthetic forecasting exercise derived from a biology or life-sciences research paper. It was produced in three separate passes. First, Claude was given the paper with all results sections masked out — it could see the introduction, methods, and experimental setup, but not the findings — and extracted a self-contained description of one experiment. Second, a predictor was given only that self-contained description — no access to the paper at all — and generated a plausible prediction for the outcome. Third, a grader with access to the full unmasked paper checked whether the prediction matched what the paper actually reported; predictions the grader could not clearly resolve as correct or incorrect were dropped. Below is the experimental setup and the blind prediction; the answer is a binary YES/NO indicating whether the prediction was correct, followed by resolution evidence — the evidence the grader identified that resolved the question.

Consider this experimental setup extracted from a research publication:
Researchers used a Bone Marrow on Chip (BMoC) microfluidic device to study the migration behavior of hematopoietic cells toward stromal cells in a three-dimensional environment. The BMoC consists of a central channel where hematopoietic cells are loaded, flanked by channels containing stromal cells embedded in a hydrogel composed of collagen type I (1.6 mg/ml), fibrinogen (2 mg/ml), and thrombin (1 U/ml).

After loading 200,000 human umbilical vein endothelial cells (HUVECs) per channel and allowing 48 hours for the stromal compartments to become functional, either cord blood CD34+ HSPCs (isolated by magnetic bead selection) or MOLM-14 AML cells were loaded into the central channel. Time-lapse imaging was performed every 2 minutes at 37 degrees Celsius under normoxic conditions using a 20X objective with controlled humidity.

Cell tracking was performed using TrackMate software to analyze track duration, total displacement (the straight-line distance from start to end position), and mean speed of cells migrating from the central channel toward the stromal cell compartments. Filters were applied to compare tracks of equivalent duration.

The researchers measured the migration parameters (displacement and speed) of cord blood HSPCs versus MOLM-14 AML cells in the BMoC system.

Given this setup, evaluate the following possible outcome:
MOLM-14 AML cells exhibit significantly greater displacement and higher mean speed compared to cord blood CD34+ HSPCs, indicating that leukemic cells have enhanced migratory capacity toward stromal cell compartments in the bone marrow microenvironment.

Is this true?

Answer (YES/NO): NO